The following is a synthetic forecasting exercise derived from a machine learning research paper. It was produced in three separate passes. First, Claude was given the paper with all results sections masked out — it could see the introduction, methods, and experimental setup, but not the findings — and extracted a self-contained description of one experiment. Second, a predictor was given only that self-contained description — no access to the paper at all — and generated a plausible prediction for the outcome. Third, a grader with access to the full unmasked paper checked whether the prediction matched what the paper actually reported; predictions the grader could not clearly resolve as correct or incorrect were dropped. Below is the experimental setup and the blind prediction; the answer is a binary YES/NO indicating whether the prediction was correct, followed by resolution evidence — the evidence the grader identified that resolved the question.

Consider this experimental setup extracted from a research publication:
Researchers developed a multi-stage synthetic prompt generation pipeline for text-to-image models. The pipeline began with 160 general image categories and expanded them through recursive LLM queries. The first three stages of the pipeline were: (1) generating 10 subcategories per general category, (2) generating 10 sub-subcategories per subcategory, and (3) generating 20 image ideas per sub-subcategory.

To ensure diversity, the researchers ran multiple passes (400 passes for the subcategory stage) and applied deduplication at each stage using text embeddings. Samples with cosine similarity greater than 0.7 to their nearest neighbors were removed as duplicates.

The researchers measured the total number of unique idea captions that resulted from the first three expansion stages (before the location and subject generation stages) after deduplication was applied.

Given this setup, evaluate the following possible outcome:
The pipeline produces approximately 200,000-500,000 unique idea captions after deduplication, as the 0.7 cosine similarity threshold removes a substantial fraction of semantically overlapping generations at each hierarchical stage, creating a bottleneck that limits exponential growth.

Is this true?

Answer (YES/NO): YES